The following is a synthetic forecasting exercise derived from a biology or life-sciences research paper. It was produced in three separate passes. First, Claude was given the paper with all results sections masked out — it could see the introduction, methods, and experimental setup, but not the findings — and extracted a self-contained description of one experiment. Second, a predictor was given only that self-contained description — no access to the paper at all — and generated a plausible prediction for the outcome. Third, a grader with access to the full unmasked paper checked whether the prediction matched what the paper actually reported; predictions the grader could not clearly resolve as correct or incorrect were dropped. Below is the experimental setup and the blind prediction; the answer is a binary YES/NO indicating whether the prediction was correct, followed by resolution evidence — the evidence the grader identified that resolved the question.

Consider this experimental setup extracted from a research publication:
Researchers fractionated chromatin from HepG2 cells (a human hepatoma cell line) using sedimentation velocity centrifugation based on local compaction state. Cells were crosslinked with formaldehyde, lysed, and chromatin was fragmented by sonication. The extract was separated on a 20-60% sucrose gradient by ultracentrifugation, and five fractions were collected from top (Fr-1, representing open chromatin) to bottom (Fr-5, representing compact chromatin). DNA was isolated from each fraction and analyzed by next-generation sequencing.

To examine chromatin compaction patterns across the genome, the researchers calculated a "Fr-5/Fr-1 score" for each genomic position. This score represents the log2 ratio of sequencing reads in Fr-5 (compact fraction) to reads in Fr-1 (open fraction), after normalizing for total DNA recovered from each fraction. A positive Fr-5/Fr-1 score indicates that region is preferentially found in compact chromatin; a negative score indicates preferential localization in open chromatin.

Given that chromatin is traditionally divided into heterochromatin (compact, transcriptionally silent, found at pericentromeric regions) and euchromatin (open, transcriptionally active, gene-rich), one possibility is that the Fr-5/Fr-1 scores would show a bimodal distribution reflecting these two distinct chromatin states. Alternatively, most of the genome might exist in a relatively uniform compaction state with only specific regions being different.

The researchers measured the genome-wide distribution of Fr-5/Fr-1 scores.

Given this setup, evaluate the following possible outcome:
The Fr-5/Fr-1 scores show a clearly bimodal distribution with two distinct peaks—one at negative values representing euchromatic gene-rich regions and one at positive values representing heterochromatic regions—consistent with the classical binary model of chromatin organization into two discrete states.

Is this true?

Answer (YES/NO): NO